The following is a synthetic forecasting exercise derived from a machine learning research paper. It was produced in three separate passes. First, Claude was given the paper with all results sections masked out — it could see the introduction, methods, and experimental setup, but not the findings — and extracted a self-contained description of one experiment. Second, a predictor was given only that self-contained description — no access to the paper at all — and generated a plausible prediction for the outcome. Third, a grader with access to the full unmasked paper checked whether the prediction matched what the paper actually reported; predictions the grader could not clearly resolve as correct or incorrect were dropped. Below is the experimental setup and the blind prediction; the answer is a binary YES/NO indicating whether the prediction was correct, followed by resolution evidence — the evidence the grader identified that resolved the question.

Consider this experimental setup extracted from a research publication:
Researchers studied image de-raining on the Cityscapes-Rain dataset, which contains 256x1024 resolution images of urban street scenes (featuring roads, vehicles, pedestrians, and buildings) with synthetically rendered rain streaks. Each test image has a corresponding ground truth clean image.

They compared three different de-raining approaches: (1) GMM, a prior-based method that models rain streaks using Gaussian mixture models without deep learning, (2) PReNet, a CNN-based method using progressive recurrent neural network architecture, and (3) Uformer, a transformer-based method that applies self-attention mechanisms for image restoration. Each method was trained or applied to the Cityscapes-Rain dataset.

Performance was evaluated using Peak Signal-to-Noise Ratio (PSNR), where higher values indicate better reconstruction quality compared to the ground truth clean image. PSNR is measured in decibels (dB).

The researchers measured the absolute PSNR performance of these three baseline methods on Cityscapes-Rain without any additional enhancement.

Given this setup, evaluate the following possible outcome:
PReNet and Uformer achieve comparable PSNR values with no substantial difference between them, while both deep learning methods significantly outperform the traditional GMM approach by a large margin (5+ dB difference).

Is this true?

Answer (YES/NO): NO